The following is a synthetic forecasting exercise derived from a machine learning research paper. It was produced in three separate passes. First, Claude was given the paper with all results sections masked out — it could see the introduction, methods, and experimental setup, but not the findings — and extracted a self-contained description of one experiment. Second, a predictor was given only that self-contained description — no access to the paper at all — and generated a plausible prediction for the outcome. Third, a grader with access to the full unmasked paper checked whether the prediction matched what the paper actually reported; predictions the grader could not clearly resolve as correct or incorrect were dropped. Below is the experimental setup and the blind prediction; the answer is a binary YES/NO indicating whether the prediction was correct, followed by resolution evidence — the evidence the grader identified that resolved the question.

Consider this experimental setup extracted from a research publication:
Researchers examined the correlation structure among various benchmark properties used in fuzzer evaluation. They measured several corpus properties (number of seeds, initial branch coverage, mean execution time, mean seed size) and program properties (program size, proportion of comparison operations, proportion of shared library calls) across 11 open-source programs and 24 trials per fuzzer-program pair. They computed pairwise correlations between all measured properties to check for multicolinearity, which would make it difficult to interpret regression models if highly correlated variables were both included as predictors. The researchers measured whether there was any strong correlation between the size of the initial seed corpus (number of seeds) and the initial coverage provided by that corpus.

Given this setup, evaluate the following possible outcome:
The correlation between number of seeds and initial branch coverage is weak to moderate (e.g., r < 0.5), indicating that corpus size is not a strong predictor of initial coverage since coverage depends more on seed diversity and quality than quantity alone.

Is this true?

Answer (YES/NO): NO